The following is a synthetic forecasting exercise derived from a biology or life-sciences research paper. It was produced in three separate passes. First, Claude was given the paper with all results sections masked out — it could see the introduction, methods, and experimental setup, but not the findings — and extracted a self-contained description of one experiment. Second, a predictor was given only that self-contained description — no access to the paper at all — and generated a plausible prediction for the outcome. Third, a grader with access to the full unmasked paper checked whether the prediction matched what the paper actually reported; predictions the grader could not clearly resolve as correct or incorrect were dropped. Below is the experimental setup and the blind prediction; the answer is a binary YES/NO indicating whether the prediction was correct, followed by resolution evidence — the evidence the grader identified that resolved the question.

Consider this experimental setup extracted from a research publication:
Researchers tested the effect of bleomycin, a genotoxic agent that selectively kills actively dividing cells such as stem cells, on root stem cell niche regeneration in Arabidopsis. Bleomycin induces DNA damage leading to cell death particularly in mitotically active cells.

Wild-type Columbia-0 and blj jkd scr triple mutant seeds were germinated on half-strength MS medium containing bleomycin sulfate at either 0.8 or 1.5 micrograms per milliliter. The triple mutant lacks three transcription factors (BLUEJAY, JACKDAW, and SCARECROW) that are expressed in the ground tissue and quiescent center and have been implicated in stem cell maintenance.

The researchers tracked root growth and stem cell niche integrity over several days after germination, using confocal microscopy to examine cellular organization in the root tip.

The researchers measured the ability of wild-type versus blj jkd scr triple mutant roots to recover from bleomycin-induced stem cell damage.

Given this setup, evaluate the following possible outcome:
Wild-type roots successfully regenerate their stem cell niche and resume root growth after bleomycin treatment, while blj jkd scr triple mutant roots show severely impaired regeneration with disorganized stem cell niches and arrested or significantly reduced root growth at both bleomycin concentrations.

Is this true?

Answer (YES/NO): NO